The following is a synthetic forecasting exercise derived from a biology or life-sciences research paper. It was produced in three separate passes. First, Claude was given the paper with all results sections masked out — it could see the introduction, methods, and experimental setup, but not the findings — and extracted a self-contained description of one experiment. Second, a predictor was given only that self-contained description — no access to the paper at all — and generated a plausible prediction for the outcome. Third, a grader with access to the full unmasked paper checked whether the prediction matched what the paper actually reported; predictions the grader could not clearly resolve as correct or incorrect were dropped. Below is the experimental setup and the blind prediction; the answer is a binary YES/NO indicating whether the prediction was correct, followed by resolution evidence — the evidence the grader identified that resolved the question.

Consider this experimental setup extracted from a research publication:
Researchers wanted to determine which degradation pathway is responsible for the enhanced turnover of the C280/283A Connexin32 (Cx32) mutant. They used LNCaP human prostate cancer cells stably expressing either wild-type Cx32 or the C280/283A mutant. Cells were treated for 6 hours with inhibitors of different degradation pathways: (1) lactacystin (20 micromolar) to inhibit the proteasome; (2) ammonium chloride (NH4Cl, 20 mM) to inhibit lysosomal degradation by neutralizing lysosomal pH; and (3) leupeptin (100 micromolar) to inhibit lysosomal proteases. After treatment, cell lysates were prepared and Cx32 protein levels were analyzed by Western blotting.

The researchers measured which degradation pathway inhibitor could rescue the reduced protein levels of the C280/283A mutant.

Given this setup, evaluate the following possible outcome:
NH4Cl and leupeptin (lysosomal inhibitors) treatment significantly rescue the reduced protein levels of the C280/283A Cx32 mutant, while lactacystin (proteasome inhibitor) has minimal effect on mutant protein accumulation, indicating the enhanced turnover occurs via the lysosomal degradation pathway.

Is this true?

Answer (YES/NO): YES